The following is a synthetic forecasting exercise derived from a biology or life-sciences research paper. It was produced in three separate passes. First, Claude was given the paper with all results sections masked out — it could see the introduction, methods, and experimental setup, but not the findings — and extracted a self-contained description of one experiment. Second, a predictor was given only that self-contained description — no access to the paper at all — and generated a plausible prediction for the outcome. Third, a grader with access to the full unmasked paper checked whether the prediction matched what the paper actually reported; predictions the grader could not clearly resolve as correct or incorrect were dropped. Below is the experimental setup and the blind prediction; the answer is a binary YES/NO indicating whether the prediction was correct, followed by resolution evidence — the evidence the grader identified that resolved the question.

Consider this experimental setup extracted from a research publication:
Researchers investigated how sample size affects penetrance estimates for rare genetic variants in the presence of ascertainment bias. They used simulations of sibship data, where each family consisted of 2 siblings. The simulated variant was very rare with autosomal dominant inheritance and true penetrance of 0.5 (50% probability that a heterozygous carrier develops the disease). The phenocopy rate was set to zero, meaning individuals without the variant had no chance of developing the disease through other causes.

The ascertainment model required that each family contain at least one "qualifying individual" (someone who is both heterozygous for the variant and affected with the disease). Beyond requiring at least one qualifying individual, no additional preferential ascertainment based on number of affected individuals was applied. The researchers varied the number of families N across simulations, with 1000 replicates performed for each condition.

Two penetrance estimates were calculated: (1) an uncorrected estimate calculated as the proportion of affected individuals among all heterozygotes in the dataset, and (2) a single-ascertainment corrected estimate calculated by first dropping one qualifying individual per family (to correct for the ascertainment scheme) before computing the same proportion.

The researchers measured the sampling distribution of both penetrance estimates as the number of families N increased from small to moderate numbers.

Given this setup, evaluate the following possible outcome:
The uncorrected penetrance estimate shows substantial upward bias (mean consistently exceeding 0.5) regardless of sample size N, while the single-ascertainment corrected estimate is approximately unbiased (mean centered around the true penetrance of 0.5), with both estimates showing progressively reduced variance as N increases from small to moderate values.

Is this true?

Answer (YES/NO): YES